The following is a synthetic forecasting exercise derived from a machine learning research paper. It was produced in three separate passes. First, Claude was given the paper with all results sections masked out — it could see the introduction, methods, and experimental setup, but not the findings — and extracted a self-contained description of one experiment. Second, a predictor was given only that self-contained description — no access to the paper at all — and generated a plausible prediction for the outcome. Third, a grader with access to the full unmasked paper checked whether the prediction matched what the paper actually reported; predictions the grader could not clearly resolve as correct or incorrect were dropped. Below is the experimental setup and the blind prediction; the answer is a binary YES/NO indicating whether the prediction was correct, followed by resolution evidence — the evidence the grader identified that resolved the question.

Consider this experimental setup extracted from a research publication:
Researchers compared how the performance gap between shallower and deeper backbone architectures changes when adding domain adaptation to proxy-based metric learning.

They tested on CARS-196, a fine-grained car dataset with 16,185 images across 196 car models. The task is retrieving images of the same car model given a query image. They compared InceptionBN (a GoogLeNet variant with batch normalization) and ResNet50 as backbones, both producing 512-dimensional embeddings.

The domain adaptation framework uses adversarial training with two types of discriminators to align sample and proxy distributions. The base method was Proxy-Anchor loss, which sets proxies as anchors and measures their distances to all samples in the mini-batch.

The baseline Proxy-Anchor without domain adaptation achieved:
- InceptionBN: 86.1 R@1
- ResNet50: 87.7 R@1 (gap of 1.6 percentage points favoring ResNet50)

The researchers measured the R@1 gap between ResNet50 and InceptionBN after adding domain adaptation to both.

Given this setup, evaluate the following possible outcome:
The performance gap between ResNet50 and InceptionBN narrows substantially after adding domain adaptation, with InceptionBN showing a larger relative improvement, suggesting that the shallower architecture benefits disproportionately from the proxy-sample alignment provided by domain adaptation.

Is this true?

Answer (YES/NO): NO